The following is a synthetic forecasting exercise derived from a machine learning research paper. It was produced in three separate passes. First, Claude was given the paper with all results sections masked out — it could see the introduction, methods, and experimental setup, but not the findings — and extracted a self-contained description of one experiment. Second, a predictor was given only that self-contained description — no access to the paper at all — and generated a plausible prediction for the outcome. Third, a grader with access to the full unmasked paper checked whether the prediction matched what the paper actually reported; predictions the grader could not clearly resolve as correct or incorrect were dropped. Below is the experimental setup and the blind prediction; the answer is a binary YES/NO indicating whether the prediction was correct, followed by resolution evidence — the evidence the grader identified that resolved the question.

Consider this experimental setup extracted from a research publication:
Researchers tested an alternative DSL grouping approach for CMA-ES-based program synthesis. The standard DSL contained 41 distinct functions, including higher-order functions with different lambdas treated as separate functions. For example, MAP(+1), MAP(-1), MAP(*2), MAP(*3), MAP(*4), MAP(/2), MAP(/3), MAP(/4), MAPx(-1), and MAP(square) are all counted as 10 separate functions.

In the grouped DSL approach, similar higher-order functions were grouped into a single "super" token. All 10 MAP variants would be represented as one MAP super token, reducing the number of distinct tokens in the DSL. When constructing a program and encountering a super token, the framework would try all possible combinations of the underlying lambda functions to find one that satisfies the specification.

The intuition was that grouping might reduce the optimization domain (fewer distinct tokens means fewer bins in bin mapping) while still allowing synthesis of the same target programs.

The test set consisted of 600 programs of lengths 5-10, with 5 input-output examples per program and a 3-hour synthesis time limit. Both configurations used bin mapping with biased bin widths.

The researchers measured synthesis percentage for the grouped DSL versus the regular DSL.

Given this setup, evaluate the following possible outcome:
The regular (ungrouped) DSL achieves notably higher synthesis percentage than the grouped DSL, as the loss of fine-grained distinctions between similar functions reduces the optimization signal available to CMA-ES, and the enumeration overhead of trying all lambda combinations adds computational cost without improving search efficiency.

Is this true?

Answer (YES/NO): YES